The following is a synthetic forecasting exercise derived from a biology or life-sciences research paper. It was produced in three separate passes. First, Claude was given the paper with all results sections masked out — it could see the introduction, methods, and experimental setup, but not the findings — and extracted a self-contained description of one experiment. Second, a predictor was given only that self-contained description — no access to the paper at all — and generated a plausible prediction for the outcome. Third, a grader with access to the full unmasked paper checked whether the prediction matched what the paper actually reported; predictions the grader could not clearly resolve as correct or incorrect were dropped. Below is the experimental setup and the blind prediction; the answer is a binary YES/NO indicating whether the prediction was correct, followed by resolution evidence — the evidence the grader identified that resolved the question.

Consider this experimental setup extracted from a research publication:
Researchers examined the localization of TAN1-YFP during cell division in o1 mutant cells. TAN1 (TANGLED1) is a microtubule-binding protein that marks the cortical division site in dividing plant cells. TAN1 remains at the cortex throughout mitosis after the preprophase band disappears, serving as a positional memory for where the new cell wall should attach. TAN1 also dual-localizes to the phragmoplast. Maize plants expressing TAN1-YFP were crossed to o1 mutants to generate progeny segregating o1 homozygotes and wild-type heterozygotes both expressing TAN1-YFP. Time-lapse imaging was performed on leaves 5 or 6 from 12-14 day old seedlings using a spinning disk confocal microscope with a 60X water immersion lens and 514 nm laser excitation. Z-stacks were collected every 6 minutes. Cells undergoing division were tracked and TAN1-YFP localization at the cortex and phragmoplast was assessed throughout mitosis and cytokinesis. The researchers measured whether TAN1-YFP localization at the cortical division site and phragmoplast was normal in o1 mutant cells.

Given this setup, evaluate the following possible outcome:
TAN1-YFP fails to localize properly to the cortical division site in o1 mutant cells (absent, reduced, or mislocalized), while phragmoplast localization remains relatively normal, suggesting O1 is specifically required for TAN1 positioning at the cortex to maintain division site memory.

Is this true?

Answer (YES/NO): NO